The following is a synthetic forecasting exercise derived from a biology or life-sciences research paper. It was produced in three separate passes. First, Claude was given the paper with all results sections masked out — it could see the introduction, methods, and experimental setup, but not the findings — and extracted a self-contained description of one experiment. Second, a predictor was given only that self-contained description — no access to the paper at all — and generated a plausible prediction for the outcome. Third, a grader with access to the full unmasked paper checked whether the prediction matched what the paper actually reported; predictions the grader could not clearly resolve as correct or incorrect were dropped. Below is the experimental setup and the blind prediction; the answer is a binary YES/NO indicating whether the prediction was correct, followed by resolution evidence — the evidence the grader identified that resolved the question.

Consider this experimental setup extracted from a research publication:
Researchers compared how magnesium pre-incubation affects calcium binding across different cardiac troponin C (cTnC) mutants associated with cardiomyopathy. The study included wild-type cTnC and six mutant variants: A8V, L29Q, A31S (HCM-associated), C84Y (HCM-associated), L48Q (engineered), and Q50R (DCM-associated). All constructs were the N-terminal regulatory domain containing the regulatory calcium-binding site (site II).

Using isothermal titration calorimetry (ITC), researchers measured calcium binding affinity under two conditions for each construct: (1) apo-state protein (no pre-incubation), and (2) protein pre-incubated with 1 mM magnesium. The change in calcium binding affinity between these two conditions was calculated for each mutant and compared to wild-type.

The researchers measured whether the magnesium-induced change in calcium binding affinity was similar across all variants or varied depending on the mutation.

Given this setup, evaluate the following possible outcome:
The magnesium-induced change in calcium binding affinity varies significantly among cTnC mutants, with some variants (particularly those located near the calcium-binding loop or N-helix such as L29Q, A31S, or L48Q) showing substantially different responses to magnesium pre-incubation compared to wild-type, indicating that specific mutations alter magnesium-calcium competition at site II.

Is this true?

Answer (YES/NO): NO